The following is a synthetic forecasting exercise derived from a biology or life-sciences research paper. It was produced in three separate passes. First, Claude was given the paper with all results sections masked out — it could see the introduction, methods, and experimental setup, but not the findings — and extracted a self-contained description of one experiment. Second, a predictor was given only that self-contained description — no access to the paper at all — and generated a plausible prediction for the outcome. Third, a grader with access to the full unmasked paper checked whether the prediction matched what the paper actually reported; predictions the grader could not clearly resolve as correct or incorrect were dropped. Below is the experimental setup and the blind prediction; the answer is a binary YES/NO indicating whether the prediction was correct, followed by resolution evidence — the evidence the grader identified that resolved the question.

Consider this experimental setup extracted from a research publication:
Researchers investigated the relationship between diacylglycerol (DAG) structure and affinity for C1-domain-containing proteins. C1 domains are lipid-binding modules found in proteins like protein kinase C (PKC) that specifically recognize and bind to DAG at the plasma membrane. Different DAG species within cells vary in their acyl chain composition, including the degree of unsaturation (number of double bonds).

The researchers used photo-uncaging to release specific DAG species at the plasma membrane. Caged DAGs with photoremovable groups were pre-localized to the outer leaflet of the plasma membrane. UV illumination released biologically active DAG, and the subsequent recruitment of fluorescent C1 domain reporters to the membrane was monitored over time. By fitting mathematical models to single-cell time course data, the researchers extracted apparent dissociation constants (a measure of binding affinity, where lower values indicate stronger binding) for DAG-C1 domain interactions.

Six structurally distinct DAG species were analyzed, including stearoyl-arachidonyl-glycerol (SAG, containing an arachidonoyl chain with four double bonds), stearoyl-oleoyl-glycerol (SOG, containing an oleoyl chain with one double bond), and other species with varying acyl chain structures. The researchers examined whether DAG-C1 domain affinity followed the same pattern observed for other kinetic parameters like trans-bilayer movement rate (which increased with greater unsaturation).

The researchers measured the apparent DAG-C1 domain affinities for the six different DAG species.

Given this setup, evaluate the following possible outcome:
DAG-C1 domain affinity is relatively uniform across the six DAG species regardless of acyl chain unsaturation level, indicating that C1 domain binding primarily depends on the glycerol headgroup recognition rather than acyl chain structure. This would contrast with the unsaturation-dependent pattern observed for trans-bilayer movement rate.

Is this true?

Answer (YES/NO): NO